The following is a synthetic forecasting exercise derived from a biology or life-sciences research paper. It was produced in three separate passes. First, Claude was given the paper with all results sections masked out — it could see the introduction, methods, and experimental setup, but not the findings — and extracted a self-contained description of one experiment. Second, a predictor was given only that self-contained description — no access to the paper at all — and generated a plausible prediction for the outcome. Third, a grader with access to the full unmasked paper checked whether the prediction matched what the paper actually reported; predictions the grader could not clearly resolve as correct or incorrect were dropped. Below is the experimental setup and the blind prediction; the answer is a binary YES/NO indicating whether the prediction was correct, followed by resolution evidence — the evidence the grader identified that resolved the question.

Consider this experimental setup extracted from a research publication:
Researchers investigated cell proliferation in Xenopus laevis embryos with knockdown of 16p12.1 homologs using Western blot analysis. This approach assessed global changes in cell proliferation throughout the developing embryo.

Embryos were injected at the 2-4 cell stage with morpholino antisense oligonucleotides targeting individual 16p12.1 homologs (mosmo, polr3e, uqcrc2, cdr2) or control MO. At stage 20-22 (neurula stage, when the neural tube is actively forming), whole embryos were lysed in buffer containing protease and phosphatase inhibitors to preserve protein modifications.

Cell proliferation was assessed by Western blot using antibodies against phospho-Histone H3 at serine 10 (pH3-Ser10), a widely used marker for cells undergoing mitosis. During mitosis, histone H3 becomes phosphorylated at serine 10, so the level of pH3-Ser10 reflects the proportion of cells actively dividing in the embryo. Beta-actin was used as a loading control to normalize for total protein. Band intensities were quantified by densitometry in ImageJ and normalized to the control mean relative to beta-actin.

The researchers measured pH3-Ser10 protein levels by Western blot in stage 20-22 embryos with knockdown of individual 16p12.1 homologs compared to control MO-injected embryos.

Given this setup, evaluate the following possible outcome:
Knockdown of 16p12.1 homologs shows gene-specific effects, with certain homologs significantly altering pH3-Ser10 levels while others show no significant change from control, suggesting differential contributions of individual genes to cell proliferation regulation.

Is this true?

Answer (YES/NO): YES